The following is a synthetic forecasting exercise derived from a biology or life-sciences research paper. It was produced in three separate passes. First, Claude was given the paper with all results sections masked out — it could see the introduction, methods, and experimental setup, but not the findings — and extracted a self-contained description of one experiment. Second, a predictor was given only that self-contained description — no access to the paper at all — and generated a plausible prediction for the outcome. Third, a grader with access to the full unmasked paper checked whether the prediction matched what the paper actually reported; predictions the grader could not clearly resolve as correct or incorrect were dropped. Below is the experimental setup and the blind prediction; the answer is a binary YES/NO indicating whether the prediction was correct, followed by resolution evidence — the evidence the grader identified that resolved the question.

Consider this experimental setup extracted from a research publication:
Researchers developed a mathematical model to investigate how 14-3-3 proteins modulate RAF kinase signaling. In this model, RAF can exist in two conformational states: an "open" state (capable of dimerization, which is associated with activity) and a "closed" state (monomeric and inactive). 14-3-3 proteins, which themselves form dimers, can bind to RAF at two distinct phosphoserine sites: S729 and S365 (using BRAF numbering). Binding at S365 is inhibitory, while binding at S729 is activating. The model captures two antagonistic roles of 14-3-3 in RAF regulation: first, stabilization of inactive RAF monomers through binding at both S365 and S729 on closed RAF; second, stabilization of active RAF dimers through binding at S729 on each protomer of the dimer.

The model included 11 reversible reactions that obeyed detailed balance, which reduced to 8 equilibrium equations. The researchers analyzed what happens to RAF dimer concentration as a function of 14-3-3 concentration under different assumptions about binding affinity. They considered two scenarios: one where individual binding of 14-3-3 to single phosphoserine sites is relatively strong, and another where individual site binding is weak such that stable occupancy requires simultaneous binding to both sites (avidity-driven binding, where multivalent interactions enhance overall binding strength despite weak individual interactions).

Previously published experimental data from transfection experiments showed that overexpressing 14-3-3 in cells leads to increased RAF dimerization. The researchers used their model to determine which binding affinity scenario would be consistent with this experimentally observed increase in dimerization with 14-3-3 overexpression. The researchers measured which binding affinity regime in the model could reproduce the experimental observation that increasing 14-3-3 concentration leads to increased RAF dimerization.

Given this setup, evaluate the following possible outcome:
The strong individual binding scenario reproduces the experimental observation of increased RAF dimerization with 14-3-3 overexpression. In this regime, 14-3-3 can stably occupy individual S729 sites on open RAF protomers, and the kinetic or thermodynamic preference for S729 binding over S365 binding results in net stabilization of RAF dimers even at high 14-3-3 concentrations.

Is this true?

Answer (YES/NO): NO